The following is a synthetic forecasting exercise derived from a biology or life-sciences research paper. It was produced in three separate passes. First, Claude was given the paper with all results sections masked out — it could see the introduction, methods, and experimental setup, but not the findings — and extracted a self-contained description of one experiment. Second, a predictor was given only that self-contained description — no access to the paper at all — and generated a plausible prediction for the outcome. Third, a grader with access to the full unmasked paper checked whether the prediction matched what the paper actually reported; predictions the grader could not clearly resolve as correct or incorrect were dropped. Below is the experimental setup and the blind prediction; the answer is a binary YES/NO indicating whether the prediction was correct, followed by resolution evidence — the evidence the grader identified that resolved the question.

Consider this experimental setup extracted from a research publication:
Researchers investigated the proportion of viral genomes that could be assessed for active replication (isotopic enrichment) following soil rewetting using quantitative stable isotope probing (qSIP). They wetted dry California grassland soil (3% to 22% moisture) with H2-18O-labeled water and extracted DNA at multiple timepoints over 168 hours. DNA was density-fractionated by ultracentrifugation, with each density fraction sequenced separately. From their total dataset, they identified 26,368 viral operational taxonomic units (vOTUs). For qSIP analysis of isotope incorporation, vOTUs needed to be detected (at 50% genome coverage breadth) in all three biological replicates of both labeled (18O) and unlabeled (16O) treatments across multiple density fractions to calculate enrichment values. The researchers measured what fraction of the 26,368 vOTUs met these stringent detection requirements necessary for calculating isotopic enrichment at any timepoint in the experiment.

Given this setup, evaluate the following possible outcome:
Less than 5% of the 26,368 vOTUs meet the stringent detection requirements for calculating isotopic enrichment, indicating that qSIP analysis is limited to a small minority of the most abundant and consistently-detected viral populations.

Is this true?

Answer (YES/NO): YES